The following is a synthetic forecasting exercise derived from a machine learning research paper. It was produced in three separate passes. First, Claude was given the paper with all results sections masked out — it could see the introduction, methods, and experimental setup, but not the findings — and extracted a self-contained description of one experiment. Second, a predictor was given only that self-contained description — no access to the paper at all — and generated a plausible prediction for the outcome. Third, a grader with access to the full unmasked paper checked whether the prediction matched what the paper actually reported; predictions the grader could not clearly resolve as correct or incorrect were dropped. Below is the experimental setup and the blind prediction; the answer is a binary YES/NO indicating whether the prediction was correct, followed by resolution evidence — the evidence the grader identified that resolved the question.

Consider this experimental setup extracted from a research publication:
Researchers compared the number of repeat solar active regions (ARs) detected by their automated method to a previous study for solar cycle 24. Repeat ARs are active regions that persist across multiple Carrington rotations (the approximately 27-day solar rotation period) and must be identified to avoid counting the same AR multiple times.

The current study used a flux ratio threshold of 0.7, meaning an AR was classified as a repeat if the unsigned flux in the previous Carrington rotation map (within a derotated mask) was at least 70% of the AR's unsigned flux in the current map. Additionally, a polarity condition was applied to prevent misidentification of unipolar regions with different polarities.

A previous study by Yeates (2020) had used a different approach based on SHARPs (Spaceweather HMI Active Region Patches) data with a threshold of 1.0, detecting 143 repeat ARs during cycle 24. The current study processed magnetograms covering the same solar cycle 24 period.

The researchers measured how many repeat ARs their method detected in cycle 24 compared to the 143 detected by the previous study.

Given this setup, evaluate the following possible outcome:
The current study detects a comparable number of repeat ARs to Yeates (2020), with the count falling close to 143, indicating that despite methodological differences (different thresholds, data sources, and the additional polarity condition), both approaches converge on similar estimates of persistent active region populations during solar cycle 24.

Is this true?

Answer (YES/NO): NO